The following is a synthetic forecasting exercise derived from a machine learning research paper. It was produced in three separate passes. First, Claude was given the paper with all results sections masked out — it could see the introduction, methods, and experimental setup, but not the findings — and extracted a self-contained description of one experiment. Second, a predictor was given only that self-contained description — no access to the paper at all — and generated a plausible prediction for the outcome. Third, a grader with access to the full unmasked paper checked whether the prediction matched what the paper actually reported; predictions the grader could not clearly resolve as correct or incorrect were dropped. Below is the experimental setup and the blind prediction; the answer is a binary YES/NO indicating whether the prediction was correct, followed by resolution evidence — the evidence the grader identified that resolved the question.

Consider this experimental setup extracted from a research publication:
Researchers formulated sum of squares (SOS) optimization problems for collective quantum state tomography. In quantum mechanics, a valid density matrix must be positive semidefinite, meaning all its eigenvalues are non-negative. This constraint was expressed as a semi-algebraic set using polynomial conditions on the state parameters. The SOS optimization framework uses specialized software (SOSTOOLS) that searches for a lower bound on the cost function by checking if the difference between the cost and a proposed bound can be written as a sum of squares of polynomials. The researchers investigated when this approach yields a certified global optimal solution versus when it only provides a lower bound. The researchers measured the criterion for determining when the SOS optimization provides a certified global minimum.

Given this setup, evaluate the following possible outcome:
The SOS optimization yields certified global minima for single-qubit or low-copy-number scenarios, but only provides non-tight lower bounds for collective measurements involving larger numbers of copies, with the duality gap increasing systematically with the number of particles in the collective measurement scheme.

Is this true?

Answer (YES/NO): NO